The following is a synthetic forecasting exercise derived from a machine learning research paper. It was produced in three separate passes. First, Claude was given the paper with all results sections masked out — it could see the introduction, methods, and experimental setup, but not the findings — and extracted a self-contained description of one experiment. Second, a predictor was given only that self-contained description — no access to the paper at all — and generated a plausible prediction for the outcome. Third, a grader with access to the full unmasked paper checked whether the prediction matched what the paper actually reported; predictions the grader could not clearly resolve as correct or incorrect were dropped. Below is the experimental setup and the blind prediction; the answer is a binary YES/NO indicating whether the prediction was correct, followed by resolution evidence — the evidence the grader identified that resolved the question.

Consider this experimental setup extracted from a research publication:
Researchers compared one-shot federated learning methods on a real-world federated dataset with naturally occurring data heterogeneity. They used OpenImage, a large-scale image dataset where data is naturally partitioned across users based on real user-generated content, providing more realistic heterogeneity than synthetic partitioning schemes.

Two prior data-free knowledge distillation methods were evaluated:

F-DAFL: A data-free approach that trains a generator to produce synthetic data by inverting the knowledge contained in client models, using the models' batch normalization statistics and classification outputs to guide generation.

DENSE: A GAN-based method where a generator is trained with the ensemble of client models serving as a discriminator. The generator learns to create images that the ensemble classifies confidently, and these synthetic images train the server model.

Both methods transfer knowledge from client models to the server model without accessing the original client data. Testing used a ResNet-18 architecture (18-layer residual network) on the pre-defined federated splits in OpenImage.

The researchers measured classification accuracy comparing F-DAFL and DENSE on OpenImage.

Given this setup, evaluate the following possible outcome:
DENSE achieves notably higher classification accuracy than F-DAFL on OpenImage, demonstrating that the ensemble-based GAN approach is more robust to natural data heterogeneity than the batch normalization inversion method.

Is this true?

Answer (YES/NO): YES